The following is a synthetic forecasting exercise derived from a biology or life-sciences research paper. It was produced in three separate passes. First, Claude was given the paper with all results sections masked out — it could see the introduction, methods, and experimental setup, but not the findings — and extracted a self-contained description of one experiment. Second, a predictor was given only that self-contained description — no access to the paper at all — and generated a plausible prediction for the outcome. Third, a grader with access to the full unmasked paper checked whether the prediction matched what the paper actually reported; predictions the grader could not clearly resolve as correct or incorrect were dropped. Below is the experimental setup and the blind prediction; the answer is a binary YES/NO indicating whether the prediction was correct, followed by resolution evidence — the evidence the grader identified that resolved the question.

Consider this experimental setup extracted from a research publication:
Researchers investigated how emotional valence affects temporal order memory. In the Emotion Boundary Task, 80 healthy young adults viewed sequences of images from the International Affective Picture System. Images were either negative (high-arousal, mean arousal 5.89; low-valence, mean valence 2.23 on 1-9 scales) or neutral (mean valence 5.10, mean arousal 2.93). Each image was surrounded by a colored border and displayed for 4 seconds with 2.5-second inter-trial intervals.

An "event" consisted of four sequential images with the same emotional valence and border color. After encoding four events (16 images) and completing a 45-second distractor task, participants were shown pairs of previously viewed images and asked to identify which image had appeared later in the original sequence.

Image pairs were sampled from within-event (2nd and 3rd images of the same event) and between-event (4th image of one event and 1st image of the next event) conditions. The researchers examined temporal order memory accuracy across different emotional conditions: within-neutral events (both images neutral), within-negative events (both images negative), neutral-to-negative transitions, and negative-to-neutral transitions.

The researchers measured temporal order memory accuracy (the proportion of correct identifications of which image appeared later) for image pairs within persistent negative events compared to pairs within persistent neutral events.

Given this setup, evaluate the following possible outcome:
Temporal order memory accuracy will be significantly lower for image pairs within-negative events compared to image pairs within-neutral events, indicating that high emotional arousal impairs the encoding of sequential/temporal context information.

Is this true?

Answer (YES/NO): NO